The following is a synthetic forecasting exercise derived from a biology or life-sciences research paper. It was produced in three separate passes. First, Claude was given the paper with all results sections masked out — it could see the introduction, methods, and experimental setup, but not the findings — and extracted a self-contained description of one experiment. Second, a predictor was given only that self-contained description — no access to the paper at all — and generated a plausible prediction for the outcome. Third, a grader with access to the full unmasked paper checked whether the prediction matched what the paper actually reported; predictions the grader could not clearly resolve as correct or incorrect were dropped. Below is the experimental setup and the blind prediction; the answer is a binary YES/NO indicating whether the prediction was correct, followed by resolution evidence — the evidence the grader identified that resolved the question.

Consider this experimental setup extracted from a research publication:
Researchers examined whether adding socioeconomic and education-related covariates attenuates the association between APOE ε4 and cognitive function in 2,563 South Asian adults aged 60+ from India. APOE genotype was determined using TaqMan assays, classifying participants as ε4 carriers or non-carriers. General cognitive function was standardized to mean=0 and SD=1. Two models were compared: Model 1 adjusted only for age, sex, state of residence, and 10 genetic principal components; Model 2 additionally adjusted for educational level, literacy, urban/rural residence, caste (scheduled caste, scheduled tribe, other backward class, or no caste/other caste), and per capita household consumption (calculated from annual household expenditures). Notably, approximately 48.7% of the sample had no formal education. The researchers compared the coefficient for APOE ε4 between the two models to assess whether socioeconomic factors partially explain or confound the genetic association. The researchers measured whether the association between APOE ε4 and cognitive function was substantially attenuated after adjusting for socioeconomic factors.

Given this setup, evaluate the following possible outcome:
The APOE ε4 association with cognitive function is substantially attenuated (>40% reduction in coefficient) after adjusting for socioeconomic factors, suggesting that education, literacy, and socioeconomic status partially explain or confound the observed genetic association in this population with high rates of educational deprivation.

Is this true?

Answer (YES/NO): NO